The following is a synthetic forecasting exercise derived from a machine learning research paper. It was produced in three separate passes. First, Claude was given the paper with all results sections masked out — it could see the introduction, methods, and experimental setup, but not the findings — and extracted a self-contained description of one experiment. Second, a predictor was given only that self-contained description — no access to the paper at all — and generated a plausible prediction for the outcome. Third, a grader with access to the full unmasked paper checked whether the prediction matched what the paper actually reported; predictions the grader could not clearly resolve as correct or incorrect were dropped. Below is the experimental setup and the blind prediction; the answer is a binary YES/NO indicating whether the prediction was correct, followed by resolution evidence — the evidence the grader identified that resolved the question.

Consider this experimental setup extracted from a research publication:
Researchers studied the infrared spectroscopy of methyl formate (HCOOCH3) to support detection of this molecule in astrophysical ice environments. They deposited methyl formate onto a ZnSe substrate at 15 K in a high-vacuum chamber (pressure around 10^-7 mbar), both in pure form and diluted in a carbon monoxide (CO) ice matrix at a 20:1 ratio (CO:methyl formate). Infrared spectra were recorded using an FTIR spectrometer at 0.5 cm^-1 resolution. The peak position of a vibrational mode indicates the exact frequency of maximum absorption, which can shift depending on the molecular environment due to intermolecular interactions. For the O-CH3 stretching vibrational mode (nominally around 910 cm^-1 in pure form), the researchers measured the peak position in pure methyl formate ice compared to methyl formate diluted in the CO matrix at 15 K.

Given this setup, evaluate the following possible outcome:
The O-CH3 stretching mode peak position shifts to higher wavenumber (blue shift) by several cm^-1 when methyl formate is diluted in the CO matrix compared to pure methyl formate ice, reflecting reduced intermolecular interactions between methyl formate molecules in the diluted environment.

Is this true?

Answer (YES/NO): YES